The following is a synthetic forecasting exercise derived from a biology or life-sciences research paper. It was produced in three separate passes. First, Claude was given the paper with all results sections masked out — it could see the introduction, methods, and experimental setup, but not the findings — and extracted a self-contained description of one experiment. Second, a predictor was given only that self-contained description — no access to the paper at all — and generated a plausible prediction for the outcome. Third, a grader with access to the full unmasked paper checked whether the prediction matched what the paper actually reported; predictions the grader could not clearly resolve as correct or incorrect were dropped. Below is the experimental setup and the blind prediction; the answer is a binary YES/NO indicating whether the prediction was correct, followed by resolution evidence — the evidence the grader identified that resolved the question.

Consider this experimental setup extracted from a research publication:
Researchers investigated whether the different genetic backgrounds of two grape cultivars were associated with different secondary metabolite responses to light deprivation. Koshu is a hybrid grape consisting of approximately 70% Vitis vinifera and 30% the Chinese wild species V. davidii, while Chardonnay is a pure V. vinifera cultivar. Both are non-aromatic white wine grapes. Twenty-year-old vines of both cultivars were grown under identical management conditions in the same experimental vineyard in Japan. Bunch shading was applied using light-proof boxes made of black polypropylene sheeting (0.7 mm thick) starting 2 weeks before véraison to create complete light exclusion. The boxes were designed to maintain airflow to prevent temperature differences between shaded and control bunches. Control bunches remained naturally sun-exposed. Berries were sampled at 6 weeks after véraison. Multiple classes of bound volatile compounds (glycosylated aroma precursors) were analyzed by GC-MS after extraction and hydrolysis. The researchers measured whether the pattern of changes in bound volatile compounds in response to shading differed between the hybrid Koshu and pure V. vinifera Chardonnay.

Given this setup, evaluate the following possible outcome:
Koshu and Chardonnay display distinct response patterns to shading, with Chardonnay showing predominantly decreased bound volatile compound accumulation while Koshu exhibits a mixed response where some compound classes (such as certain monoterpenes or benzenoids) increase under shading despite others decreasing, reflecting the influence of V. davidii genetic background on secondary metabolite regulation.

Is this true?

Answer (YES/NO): NO